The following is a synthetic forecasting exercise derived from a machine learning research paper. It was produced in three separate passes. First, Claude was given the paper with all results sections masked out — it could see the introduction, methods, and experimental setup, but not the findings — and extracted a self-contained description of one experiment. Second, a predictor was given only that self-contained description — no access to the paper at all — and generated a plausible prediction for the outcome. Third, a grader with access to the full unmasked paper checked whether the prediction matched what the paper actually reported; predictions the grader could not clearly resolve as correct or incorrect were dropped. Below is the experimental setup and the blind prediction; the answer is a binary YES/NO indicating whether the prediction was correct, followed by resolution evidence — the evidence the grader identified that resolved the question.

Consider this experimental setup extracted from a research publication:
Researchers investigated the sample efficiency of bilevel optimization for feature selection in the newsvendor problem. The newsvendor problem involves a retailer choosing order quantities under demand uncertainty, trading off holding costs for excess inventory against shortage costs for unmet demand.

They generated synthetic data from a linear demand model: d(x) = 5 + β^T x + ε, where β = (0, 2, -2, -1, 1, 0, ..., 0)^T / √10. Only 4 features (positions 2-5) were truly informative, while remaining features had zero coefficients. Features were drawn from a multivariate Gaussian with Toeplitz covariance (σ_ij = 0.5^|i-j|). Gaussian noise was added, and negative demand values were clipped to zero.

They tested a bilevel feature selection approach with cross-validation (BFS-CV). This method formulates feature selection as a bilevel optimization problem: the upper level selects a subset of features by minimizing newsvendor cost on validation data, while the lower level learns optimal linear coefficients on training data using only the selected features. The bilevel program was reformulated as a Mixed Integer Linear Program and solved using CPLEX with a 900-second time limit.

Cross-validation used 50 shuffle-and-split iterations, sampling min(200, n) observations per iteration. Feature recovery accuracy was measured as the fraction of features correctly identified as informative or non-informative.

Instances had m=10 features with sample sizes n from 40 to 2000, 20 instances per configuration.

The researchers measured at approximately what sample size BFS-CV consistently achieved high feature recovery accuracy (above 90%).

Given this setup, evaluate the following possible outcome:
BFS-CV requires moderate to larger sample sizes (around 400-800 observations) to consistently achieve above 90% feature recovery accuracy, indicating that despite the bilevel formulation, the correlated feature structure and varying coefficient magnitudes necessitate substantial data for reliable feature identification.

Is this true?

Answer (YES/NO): NO